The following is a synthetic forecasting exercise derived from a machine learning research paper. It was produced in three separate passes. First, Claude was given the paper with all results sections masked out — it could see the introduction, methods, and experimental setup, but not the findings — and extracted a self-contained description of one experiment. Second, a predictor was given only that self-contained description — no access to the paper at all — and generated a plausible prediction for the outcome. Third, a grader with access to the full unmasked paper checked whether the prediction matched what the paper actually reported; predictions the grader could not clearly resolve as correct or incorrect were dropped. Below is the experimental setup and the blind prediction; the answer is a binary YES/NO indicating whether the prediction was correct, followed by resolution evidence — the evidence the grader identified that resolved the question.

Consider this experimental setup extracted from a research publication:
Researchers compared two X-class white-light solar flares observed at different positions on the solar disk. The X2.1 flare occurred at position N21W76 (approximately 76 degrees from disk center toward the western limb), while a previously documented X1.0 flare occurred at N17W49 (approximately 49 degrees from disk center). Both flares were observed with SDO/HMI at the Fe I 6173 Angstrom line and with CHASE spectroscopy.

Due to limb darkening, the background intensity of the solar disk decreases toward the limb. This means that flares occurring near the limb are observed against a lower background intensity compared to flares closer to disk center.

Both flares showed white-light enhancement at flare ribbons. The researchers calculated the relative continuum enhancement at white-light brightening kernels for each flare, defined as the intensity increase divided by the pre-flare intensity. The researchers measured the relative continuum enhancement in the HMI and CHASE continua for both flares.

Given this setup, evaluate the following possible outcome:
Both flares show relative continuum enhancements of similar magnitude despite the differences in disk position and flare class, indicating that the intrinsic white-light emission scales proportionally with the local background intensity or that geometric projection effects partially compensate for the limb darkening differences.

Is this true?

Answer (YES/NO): NO